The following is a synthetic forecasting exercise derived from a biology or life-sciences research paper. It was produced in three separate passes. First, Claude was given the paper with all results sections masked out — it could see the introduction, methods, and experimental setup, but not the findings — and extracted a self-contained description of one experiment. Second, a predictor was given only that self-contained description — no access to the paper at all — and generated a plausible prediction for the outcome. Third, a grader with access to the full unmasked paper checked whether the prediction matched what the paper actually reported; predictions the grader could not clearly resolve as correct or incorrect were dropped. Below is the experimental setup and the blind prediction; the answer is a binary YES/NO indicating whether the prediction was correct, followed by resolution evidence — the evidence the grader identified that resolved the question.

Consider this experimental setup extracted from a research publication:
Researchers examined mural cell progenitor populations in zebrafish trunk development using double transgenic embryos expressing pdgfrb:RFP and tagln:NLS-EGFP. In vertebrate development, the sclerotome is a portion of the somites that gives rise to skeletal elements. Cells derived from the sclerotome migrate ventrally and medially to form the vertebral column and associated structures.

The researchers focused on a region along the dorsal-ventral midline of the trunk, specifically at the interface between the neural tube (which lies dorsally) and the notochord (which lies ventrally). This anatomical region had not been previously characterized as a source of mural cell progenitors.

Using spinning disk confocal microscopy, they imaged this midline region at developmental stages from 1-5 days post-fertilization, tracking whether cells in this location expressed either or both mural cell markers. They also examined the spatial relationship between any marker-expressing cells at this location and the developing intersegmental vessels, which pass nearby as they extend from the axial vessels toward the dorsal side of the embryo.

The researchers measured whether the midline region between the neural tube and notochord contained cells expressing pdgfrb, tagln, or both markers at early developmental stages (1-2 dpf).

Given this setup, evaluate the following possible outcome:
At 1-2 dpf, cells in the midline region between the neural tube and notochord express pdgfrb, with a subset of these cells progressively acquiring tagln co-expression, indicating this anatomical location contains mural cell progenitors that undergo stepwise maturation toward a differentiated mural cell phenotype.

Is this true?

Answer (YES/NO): NO